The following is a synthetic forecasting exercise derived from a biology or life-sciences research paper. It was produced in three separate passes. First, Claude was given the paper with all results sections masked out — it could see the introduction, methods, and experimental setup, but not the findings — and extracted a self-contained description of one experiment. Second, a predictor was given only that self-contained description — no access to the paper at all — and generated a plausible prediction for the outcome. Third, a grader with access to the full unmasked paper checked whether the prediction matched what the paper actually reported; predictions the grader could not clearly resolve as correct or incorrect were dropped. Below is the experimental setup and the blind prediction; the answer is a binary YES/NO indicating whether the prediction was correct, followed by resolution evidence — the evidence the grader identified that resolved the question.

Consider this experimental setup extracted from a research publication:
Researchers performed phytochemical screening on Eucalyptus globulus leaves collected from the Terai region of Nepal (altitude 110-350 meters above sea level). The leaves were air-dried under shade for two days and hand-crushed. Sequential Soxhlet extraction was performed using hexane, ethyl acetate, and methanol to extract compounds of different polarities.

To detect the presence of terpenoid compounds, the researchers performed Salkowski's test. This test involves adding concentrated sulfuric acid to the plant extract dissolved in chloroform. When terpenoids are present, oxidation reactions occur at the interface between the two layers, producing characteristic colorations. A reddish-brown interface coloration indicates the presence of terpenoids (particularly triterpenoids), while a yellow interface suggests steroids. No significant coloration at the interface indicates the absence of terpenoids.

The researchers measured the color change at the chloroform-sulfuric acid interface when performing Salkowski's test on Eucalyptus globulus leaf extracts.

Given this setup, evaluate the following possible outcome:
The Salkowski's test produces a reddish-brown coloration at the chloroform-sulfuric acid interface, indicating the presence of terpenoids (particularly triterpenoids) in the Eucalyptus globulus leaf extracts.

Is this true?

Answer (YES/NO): YES